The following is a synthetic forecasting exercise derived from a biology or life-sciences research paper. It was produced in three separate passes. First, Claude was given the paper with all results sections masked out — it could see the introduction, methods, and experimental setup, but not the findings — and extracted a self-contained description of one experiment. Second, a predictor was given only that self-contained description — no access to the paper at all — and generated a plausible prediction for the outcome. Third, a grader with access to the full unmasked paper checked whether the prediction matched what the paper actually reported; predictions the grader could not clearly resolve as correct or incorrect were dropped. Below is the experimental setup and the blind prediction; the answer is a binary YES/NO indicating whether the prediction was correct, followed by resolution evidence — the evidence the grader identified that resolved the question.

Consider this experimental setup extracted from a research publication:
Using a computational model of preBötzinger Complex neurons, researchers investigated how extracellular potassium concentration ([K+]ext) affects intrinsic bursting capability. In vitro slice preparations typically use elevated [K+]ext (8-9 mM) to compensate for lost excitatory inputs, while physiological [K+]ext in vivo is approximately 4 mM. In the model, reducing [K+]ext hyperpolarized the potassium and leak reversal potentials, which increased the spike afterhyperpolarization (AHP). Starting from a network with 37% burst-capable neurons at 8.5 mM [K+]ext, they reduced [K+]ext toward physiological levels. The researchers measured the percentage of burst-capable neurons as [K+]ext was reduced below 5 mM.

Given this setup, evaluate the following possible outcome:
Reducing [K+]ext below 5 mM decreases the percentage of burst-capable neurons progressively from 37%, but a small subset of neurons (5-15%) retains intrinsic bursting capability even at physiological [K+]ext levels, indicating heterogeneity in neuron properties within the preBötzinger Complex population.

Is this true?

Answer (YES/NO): NO